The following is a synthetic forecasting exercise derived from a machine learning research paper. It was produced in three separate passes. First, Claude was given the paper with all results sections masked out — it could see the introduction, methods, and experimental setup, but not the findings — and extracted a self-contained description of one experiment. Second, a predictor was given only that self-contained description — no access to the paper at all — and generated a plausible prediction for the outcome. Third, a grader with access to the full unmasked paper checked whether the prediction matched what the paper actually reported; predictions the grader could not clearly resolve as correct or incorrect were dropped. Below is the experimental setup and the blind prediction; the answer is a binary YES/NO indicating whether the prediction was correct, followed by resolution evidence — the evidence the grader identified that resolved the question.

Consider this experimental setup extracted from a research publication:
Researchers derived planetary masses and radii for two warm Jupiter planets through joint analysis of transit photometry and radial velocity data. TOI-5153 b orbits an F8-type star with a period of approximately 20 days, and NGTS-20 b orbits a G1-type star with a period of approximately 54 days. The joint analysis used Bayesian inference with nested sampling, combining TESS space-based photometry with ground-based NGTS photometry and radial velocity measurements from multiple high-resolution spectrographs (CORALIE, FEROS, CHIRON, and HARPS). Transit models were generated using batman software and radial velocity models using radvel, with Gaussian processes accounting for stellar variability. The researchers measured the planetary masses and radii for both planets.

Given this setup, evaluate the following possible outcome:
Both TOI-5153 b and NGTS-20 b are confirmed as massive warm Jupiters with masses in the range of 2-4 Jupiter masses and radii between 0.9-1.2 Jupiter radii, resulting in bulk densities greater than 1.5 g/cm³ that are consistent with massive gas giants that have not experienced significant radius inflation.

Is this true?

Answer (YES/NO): YES